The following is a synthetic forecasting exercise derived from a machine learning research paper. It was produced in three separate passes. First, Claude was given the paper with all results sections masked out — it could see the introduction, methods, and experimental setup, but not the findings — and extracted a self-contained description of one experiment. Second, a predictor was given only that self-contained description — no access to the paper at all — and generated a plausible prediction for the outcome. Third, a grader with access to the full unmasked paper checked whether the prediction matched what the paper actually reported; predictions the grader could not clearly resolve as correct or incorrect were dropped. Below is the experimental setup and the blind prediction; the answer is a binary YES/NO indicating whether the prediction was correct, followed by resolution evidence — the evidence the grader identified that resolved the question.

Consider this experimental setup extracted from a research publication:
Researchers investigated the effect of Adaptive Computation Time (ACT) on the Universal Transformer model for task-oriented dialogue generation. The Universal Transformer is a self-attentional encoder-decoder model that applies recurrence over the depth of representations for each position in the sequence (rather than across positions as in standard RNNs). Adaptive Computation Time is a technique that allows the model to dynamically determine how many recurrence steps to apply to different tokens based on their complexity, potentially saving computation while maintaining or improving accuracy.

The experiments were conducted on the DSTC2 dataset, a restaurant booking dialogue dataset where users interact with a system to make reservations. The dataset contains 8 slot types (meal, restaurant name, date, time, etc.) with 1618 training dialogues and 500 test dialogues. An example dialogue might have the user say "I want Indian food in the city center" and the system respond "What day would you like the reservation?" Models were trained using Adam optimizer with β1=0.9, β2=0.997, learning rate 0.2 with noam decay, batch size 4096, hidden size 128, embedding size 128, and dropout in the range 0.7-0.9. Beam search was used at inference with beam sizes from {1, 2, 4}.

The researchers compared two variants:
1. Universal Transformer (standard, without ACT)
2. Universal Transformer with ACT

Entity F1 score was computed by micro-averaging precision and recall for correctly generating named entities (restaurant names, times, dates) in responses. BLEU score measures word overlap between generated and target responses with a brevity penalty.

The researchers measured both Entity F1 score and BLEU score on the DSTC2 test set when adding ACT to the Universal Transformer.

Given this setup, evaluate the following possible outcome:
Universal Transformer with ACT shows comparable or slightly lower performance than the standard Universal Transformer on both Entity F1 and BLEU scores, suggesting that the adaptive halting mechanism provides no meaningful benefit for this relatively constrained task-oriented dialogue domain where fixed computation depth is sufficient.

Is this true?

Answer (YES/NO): NO